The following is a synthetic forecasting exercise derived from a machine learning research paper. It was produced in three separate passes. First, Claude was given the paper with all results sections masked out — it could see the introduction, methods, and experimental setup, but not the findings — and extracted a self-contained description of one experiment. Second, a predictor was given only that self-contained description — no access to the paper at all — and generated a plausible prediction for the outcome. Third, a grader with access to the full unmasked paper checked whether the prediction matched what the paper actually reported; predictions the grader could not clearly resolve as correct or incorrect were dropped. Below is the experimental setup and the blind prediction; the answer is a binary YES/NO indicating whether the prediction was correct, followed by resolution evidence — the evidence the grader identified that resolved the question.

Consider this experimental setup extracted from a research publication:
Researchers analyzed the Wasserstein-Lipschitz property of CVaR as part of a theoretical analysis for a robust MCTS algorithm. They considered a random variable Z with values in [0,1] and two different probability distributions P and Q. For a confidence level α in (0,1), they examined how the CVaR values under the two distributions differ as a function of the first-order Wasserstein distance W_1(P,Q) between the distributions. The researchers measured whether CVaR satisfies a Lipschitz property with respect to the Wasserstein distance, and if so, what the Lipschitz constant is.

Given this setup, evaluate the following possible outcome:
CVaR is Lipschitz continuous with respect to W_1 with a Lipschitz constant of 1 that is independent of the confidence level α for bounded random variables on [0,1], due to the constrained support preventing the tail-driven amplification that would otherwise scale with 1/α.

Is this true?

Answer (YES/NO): NO